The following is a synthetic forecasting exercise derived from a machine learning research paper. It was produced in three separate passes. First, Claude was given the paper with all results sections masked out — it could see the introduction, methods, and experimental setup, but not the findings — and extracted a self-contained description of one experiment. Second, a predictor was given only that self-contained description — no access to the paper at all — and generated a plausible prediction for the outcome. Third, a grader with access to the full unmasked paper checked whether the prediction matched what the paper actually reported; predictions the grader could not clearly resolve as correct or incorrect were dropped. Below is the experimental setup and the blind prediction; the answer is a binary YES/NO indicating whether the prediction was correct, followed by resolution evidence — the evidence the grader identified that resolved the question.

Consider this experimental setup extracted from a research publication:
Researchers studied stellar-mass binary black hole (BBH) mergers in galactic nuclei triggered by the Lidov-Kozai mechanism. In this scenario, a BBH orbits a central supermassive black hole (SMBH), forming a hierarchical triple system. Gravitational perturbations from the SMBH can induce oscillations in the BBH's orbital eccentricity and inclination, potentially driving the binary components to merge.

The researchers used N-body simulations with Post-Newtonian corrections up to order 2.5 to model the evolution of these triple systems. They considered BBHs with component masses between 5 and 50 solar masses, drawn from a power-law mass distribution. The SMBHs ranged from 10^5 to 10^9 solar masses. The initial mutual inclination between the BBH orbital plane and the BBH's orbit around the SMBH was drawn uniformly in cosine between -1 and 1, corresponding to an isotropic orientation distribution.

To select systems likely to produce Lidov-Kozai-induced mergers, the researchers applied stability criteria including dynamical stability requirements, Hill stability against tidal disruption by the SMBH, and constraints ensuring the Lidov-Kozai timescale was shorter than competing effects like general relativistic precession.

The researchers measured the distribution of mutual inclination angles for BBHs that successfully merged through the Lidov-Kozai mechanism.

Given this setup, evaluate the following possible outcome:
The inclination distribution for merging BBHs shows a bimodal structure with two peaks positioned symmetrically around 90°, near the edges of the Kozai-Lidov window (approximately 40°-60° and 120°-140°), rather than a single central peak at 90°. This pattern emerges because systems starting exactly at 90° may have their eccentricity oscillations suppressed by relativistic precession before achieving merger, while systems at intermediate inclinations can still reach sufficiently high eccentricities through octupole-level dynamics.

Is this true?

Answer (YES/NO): NO